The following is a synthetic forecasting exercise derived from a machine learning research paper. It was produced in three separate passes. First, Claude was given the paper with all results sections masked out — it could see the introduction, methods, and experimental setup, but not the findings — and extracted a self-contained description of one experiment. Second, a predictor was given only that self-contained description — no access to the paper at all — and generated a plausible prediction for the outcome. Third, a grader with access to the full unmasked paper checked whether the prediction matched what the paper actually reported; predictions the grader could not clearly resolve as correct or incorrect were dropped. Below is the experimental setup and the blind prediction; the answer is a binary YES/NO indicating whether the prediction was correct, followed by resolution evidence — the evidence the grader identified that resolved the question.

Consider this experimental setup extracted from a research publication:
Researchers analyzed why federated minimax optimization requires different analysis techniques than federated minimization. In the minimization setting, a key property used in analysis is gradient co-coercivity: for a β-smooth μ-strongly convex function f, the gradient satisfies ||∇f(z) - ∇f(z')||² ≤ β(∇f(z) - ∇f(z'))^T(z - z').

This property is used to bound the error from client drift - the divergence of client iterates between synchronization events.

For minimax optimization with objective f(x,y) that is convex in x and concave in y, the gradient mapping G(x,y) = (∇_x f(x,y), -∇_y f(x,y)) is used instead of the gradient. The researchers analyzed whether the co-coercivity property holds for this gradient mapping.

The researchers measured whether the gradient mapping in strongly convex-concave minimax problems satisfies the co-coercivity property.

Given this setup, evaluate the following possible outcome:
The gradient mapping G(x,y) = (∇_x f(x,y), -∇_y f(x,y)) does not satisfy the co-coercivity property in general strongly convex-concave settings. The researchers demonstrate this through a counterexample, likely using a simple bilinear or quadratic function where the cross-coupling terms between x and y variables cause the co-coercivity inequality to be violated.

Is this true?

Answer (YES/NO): NO